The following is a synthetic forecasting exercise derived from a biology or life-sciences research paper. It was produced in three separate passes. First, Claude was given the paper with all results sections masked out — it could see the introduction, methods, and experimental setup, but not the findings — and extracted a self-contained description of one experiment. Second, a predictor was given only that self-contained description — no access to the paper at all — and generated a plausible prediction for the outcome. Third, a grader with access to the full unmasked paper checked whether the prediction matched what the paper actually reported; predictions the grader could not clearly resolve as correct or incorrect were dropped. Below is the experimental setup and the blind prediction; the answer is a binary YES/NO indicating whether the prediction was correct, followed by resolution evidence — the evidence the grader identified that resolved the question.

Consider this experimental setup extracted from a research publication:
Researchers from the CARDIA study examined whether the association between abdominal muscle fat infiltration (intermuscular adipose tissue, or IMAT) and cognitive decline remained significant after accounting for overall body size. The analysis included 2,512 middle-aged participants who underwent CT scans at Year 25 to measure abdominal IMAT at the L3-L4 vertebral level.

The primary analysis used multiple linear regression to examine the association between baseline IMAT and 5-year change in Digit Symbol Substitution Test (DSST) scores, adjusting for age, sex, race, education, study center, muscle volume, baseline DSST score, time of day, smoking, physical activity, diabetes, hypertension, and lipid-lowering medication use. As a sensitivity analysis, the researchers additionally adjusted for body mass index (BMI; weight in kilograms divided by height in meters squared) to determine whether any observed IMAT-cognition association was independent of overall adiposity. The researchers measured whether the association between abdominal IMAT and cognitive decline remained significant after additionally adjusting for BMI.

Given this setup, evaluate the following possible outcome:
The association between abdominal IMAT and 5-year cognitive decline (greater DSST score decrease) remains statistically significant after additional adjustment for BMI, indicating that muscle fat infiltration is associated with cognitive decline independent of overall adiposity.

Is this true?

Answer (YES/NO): NO